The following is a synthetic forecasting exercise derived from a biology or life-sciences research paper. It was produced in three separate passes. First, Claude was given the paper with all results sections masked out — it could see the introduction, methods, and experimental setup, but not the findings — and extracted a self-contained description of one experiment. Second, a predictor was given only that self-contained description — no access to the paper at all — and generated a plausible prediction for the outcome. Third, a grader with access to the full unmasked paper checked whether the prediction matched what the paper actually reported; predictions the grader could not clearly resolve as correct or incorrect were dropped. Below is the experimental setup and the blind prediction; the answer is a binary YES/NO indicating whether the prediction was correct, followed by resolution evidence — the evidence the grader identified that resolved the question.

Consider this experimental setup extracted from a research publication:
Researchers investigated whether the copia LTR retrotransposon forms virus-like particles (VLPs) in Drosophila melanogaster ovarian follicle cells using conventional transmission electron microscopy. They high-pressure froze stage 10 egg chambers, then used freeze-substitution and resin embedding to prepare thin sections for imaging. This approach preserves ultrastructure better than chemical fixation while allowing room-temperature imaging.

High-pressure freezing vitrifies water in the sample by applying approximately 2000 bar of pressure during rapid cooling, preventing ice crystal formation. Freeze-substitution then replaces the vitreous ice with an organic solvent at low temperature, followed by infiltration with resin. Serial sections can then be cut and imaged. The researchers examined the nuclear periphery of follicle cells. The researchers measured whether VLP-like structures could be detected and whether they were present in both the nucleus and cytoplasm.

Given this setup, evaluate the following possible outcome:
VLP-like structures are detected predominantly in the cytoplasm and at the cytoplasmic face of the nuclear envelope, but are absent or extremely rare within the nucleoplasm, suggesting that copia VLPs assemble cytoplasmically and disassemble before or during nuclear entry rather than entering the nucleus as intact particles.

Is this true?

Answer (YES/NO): NO